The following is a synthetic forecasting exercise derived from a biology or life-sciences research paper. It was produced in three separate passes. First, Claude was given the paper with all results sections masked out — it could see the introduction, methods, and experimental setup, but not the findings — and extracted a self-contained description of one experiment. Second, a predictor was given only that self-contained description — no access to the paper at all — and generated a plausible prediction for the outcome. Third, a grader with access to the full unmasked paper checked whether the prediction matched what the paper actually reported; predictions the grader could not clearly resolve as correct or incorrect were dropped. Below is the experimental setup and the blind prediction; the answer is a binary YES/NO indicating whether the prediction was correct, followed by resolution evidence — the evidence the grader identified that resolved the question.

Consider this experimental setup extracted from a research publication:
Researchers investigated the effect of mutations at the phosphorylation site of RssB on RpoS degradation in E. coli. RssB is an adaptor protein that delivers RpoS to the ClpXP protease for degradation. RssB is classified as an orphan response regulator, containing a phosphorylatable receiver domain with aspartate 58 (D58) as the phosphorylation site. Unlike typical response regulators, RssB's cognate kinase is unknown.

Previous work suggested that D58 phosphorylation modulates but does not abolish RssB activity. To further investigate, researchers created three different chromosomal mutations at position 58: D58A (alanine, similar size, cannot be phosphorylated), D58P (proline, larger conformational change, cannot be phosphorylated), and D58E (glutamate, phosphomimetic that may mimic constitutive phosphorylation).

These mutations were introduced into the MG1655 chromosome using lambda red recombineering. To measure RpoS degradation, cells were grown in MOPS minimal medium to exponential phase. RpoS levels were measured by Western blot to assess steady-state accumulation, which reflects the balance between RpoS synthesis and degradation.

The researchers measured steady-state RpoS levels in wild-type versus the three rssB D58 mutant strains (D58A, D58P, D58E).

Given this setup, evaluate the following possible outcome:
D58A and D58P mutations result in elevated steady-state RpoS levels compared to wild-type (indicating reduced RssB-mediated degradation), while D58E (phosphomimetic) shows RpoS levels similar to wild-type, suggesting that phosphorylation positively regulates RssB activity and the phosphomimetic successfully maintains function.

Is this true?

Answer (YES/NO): YES